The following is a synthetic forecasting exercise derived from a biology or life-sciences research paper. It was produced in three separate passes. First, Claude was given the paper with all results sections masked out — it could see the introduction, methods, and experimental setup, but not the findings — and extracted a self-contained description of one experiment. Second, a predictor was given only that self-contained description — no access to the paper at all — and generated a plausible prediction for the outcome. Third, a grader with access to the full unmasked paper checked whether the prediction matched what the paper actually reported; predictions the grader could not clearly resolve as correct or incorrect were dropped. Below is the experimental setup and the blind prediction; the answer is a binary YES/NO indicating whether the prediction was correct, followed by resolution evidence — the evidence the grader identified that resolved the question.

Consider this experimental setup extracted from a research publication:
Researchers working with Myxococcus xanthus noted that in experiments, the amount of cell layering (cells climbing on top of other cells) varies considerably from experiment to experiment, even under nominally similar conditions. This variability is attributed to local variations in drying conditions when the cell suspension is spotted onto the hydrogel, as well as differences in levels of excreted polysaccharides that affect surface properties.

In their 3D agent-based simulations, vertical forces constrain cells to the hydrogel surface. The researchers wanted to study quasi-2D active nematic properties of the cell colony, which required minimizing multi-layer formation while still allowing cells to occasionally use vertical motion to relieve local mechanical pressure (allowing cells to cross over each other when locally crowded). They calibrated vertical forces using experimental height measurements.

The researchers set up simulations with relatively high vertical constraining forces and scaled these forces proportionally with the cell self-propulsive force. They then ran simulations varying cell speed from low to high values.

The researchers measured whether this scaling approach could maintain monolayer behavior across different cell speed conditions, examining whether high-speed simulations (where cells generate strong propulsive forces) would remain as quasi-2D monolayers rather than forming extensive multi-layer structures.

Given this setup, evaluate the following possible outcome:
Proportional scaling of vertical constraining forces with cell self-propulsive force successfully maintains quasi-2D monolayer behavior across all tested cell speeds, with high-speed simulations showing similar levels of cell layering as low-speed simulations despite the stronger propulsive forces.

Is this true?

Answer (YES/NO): YES